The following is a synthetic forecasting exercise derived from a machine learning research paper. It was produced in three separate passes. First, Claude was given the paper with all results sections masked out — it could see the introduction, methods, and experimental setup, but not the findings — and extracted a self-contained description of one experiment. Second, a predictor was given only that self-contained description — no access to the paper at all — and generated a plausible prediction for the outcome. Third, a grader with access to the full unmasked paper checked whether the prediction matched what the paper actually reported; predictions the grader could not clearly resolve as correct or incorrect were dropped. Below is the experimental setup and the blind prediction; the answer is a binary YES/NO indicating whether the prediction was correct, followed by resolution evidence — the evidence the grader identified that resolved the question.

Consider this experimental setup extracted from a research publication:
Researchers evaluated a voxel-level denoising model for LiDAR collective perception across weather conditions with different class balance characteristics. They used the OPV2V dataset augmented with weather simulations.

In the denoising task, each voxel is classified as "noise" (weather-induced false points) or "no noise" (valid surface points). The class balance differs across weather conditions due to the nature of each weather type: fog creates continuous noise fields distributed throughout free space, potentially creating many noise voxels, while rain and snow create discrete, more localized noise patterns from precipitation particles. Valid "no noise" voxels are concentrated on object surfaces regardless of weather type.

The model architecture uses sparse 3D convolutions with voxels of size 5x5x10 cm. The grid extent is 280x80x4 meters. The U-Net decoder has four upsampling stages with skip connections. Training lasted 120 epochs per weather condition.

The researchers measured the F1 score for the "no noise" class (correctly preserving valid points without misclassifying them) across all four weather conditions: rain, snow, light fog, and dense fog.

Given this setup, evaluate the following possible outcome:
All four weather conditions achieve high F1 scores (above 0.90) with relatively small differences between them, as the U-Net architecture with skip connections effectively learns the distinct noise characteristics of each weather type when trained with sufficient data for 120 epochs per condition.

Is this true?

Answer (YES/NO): YES